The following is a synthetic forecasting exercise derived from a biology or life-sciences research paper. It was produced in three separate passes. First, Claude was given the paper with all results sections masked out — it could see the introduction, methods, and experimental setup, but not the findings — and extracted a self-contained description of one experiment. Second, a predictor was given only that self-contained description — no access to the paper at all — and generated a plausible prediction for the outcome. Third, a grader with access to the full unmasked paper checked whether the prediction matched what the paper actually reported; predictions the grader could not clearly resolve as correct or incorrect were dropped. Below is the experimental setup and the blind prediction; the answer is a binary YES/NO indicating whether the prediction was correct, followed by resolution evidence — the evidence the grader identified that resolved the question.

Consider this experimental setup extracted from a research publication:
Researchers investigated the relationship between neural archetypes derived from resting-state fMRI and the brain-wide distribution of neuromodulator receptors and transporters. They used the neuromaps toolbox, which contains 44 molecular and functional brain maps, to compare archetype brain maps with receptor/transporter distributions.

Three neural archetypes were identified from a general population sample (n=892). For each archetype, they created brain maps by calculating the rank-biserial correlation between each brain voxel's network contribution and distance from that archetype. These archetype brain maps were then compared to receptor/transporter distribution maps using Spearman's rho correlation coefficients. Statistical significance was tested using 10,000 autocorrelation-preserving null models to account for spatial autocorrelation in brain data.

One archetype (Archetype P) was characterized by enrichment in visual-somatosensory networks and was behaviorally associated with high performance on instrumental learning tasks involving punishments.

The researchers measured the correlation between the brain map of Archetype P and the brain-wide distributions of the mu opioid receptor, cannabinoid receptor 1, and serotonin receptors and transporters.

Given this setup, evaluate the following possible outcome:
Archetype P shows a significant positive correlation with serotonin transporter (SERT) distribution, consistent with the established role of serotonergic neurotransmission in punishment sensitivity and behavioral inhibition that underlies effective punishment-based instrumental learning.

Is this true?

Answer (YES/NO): NO